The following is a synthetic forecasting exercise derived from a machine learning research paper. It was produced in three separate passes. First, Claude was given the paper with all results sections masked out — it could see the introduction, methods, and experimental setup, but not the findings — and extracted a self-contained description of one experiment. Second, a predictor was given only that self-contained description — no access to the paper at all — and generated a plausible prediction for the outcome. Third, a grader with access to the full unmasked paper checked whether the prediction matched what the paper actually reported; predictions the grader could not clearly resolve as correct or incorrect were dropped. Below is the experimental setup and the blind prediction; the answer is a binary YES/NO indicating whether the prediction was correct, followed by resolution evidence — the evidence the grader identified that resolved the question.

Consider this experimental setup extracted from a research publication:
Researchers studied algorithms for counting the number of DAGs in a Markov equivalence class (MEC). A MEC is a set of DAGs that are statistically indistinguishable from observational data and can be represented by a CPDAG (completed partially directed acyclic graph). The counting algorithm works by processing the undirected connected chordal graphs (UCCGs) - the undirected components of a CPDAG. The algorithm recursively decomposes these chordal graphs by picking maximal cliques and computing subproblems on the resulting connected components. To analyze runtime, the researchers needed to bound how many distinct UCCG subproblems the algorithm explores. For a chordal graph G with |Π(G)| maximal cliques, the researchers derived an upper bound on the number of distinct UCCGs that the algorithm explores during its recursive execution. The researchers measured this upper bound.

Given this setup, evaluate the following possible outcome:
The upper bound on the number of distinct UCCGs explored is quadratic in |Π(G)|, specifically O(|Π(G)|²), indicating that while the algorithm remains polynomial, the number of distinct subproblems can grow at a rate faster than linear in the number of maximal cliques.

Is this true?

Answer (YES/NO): NO